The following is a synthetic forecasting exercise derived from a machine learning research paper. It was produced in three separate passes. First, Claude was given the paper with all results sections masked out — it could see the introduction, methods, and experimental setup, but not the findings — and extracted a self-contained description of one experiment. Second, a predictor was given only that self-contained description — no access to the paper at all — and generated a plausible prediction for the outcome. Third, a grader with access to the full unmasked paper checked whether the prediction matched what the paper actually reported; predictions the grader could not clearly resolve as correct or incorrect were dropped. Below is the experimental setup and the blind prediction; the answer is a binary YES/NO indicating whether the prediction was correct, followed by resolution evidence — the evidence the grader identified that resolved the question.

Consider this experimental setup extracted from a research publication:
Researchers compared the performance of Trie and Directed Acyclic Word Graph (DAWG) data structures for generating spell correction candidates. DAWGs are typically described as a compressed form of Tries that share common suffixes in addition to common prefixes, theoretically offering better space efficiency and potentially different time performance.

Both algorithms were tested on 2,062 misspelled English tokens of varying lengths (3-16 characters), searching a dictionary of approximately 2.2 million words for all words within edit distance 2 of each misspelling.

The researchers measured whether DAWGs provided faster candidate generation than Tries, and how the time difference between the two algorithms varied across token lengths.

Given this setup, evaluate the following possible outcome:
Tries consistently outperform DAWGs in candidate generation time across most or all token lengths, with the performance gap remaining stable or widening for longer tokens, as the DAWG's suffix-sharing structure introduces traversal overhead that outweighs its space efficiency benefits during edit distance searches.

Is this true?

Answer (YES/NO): NO